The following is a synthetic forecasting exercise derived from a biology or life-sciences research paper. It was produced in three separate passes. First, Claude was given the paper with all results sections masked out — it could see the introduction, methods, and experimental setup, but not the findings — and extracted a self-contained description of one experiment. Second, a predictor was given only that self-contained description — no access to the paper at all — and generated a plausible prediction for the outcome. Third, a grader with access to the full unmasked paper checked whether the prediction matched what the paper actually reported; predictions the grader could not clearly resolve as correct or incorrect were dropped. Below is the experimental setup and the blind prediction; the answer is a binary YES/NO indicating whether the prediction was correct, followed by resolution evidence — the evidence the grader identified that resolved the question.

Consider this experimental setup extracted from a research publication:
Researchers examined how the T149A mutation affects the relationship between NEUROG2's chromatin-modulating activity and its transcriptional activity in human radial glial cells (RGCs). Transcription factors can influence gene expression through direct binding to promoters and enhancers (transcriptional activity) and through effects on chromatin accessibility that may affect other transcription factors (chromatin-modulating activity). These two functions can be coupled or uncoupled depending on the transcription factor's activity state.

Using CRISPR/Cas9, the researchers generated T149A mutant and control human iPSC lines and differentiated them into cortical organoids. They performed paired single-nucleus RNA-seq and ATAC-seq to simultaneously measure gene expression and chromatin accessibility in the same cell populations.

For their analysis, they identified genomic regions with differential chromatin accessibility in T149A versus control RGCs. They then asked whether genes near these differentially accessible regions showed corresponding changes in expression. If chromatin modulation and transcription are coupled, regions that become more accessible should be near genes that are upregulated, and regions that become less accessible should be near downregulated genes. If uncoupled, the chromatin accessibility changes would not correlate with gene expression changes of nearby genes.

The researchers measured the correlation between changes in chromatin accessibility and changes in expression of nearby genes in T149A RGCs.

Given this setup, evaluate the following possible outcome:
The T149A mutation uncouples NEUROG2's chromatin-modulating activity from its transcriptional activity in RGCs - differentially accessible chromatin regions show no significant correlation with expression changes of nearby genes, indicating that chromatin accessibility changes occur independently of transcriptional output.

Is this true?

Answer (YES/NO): NO